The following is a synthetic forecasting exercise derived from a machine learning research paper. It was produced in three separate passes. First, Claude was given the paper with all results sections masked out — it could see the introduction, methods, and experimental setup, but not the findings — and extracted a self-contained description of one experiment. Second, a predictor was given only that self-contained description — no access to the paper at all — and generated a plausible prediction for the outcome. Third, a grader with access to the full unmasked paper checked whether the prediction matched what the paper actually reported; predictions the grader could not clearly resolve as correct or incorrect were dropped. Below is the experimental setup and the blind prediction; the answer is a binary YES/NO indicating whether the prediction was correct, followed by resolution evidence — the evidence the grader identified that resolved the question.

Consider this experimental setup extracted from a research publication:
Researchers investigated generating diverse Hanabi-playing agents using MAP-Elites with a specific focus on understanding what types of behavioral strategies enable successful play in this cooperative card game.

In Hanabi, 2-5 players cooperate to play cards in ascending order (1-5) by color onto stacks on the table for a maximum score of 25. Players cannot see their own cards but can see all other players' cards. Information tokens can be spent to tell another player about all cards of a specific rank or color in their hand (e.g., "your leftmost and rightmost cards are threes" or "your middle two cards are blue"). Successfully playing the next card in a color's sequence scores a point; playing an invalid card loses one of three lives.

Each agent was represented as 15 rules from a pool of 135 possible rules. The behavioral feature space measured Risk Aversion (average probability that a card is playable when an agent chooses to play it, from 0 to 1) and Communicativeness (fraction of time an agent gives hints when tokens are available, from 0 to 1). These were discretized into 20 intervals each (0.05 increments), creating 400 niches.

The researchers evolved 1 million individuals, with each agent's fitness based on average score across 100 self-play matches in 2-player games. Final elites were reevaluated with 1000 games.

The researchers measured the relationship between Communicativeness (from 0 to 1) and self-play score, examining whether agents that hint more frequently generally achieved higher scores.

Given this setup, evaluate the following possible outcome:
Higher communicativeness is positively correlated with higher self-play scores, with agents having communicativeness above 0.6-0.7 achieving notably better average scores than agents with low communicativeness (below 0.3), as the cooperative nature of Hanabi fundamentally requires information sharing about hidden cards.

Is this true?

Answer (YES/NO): NO